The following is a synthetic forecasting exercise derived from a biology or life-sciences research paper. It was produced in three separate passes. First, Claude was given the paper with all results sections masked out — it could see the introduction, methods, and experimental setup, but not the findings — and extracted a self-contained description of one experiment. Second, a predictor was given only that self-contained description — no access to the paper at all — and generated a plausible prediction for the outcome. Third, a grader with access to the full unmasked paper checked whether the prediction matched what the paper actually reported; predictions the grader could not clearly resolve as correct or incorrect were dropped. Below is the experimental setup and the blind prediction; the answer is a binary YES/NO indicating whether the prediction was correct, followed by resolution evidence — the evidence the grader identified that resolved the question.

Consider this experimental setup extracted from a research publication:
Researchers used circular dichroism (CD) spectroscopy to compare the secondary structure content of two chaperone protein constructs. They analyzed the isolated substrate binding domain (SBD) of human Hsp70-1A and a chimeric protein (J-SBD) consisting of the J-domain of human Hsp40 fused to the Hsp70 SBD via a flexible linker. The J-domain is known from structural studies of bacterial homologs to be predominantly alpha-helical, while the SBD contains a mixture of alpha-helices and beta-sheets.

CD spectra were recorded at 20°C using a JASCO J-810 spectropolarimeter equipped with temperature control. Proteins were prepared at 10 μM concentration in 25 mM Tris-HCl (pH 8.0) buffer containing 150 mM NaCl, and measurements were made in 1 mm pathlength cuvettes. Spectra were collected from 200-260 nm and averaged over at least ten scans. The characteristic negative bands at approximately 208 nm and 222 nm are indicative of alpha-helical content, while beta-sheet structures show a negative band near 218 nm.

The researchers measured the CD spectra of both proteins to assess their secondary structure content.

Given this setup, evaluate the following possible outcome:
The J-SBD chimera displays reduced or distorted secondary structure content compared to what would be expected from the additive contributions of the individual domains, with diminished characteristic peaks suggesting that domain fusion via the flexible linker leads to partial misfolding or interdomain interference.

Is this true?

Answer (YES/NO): NO